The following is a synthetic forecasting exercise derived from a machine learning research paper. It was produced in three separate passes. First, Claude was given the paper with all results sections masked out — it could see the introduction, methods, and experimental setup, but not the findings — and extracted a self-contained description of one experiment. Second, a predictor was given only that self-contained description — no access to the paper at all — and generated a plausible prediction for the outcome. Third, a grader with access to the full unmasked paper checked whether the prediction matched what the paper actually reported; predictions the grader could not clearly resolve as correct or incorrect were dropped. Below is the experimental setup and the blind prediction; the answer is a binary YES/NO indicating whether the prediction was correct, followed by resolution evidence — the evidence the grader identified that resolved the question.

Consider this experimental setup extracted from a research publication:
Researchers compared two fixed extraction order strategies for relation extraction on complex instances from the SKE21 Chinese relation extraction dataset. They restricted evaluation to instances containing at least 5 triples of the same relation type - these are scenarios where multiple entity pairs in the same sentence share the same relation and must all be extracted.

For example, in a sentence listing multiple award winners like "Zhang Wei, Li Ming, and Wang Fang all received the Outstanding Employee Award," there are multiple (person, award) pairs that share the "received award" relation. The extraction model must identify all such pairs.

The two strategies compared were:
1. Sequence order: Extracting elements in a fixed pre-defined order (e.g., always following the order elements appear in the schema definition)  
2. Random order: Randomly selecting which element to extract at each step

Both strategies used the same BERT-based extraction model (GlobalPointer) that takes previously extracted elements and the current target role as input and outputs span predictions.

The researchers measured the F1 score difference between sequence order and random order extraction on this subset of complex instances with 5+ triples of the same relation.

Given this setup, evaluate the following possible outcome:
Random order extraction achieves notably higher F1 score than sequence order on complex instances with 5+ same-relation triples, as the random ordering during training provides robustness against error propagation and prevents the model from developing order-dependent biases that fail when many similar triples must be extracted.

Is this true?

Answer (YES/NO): NO